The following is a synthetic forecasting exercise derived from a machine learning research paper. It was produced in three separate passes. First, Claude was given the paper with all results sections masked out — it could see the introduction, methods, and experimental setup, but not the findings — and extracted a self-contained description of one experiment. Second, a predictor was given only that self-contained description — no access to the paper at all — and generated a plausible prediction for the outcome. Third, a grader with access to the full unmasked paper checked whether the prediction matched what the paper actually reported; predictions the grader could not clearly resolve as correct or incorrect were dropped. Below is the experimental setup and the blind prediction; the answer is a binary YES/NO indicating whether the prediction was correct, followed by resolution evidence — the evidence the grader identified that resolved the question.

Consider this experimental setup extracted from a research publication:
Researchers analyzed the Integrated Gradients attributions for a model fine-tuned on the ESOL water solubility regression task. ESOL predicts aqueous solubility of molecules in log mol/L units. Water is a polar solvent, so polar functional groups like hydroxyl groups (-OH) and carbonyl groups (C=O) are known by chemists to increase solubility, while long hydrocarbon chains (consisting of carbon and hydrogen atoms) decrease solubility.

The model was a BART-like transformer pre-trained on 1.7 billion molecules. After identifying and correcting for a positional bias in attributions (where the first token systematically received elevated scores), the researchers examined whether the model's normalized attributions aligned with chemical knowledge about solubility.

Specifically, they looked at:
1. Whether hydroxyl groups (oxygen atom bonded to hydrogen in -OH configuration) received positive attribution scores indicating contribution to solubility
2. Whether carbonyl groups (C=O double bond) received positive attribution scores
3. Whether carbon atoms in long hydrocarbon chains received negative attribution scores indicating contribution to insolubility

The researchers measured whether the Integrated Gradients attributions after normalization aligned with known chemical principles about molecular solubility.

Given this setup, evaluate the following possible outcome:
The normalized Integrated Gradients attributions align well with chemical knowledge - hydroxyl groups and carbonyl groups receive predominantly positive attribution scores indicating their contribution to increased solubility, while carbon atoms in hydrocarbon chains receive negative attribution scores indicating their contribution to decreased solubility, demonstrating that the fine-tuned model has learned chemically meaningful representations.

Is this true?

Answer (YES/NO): YES